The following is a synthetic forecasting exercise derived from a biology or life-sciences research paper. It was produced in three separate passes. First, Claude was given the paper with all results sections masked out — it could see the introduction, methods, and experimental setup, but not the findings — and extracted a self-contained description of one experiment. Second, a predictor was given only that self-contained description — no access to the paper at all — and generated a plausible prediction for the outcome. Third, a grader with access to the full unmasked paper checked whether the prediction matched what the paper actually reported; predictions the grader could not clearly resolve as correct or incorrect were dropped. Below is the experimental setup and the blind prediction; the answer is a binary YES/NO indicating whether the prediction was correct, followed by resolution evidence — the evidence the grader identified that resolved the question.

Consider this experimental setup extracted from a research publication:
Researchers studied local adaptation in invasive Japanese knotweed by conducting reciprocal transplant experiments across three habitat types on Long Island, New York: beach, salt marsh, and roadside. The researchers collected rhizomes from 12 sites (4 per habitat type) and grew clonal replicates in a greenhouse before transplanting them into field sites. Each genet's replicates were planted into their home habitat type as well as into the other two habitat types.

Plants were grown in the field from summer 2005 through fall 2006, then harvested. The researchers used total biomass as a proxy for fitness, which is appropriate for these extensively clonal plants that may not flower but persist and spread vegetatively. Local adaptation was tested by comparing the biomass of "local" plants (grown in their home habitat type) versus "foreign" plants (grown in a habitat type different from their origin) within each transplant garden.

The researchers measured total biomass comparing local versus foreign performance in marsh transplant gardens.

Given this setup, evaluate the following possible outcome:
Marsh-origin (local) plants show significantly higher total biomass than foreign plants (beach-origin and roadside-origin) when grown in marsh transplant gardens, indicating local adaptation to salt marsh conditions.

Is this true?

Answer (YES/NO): NO